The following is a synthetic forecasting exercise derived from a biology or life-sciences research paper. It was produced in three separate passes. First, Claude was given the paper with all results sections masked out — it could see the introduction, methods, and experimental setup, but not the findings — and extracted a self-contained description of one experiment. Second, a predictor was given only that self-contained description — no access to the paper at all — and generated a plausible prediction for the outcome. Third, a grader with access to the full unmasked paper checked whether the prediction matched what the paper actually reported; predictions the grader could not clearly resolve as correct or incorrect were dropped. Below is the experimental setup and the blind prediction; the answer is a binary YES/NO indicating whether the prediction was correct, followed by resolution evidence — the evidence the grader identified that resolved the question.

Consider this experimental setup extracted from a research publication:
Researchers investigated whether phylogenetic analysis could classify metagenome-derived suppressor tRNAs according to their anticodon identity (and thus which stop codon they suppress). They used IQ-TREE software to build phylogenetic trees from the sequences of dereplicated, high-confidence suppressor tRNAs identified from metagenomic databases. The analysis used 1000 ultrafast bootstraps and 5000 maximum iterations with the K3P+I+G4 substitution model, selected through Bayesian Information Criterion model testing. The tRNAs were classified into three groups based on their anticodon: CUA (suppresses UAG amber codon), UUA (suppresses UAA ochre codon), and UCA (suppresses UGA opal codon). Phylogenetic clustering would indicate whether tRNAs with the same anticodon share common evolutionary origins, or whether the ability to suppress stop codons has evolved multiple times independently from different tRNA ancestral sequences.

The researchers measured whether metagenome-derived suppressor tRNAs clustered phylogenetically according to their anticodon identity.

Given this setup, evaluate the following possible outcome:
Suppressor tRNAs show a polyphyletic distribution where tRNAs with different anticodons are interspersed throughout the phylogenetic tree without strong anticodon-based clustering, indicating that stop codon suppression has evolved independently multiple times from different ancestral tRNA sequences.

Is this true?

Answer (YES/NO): NO